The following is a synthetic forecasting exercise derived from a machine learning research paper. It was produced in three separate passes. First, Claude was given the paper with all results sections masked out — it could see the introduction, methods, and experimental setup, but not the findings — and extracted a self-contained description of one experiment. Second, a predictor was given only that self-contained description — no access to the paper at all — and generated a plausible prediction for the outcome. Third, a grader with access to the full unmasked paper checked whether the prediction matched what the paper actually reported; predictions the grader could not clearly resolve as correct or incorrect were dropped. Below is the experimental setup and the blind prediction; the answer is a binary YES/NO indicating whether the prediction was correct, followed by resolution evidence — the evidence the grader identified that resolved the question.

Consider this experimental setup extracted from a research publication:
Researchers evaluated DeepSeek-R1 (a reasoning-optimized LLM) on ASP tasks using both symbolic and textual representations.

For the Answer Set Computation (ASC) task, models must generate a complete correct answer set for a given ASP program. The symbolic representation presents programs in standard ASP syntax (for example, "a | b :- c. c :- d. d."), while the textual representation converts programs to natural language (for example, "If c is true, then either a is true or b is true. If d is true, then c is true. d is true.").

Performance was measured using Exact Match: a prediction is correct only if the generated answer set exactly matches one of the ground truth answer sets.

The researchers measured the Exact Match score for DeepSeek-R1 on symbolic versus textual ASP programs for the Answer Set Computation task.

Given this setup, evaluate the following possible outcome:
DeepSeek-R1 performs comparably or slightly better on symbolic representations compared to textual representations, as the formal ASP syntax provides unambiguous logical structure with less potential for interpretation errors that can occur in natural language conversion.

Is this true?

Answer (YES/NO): NO